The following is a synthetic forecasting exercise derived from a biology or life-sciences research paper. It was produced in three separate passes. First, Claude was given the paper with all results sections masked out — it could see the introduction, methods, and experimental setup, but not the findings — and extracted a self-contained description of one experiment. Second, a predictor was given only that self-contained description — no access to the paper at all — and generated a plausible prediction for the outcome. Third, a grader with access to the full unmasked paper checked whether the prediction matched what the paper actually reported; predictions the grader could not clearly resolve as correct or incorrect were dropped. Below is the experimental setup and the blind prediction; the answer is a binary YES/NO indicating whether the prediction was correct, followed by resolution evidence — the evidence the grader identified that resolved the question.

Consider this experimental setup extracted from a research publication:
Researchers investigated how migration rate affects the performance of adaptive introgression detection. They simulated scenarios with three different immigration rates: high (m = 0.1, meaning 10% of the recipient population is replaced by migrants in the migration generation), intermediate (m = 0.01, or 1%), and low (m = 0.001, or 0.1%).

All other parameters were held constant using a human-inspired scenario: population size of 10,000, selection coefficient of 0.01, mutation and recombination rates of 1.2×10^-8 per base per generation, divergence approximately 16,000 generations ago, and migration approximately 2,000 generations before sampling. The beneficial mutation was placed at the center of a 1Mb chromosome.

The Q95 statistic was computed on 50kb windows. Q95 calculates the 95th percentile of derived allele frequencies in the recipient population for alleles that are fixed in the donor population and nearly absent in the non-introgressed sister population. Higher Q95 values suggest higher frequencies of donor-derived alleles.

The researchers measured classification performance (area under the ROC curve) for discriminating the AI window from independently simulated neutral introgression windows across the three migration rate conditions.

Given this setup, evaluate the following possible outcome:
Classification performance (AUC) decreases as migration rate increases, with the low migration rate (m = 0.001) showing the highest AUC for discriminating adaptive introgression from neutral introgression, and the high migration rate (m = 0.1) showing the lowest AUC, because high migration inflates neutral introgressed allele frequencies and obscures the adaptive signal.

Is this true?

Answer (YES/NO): NO